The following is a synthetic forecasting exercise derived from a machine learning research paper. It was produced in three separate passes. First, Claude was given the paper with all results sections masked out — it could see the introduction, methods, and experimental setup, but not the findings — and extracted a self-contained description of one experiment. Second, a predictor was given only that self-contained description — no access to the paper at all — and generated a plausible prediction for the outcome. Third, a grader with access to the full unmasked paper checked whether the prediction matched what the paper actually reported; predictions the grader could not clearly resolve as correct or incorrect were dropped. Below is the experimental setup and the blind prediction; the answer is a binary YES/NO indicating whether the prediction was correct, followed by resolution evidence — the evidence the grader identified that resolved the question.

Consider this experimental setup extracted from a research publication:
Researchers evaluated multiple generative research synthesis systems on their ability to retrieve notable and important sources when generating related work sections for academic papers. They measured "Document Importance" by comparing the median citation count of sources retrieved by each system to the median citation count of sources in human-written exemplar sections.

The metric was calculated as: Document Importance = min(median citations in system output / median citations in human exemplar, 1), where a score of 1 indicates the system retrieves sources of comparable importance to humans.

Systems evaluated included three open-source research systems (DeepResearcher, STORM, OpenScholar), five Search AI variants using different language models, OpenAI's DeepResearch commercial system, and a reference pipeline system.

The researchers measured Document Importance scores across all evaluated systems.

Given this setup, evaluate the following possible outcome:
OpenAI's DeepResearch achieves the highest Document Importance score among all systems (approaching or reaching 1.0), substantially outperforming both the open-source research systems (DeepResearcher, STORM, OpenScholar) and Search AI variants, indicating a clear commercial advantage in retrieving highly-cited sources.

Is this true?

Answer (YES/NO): NO